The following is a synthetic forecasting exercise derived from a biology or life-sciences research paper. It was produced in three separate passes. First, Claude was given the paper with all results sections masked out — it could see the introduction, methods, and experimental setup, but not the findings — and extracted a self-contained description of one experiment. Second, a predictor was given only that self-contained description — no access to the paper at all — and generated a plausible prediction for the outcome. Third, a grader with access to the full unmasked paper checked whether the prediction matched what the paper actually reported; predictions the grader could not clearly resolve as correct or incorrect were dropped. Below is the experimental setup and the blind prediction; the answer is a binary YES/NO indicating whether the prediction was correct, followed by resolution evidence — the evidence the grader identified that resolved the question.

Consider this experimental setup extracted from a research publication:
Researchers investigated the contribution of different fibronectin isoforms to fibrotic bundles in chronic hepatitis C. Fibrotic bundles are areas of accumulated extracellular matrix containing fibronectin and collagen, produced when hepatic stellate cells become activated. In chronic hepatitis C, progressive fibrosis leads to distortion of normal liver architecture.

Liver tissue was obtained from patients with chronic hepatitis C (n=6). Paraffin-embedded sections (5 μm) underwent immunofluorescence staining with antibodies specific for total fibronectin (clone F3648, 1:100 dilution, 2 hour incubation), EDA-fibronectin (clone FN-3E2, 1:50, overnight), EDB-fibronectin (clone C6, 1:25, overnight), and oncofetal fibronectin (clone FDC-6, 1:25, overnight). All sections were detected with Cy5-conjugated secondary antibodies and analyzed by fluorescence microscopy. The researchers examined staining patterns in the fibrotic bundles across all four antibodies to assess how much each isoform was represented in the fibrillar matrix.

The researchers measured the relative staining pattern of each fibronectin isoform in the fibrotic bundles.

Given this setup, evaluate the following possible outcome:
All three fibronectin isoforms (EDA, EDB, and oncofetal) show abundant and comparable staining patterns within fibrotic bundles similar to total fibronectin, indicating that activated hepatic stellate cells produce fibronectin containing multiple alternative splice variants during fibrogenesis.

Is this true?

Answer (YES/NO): NO